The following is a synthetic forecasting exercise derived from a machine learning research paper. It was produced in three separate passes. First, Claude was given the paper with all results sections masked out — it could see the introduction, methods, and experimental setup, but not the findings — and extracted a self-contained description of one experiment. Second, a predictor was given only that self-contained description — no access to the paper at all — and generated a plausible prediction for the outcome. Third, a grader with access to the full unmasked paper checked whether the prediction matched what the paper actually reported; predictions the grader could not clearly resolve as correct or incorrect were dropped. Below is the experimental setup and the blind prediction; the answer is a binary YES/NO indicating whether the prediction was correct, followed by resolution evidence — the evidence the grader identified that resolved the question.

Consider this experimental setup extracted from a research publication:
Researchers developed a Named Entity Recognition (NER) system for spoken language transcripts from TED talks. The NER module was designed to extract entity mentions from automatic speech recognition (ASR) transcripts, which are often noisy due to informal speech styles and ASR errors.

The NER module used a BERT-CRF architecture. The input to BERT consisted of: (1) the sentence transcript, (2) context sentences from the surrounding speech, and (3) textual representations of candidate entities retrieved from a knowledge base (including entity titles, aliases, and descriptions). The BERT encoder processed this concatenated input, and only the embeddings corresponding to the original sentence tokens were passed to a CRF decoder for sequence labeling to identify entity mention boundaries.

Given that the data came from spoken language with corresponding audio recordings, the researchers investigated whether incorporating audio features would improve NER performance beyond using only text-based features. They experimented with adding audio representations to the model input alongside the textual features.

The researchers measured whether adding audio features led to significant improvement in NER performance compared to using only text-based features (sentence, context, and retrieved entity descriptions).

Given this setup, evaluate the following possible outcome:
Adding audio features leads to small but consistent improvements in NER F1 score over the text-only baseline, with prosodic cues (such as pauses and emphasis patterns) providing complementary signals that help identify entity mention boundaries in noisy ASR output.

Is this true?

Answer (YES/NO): NO